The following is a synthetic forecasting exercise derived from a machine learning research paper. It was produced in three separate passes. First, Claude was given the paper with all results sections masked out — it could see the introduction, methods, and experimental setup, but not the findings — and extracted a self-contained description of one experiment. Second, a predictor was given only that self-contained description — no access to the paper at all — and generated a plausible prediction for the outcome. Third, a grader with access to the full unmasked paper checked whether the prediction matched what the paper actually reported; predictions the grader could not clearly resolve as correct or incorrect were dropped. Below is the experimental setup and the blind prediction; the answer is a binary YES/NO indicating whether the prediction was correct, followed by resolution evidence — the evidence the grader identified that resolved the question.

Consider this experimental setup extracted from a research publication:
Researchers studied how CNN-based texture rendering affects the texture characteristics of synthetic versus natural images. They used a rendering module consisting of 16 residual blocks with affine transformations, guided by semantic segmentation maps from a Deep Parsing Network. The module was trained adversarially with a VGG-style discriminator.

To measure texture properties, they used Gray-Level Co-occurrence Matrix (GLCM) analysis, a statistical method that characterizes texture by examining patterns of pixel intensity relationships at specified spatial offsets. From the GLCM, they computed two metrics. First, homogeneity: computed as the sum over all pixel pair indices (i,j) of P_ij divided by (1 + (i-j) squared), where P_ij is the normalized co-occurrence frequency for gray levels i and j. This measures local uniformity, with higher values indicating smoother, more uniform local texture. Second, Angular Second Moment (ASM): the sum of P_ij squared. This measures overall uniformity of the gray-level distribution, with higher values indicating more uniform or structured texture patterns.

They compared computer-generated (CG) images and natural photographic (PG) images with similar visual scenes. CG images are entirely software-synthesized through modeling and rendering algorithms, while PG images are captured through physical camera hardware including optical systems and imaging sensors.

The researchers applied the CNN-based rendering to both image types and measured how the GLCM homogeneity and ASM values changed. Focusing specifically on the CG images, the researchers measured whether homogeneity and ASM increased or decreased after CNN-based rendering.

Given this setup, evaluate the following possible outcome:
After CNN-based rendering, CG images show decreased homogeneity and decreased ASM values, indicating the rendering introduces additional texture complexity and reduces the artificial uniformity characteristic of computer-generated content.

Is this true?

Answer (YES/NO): YES